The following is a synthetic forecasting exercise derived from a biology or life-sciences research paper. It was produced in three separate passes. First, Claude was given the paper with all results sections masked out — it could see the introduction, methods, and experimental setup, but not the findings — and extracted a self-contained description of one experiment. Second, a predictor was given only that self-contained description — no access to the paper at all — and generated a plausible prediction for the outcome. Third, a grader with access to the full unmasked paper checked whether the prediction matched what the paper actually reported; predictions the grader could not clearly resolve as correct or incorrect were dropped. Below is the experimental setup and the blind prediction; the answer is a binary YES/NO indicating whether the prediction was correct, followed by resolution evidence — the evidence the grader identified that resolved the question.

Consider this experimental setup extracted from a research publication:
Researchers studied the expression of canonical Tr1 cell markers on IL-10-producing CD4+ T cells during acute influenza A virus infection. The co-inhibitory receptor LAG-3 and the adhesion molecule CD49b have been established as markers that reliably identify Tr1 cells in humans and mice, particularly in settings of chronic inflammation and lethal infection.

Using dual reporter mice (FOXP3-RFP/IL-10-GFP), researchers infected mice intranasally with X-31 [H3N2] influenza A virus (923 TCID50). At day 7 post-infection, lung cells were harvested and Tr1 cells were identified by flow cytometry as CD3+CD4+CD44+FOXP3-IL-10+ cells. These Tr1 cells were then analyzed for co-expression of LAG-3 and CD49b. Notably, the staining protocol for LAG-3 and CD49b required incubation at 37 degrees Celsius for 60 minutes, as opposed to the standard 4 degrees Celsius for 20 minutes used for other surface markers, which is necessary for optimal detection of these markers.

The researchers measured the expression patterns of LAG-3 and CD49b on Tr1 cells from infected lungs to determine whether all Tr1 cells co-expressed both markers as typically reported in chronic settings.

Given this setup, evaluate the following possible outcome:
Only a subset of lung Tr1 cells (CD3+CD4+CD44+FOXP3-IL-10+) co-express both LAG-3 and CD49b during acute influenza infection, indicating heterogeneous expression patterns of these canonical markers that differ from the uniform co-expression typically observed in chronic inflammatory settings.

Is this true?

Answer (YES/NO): YES